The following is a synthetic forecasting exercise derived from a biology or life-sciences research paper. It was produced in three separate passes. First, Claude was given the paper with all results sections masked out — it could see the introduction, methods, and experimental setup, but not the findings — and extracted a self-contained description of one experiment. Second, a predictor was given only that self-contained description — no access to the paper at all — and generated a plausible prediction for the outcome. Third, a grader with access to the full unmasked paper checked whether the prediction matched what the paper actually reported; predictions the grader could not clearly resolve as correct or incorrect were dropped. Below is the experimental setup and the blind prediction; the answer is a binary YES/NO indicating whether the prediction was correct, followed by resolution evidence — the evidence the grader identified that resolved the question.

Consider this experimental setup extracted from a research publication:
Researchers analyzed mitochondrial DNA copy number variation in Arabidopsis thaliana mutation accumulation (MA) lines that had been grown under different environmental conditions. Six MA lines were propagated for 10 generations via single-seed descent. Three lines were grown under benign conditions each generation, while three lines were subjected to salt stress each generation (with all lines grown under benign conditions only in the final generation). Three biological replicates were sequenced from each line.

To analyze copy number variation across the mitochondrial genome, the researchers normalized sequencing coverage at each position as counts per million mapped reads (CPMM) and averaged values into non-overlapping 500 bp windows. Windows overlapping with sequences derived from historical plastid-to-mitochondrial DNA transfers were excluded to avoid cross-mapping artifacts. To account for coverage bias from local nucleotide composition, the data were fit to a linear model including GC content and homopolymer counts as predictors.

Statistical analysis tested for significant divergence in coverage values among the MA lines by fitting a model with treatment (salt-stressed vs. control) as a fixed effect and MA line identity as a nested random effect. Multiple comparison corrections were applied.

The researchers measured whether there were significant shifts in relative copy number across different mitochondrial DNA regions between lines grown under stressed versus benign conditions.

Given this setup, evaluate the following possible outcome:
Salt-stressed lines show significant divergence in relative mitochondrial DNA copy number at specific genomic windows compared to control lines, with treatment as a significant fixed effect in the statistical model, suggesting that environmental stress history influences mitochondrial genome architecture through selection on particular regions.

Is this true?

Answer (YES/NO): YES